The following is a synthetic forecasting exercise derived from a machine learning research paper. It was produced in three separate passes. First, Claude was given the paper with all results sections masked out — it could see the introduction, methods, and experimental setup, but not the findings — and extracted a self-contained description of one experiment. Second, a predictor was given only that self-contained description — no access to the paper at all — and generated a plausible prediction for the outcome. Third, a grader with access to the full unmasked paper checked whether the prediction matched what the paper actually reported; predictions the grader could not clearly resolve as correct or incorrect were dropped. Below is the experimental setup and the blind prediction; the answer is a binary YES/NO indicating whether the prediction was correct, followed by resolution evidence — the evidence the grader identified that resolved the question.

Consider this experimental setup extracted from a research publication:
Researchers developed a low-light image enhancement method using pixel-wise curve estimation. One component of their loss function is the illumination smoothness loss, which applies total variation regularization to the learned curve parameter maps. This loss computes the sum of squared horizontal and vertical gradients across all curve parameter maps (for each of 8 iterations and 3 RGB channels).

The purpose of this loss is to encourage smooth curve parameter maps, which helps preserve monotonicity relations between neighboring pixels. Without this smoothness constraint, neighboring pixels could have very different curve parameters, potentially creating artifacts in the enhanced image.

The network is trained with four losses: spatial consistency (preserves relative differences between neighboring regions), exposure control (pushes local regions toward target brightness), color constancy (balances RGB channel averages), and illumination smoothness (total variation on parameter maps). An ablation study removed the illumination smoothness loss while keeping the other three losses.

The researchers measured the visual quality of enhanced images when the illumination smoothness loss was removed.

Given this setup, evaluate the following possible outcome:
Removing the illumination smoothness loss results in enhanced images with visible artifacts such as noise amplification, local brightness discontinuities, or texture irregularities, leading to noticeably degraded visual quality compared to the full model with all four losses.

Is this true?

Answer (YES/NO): YES